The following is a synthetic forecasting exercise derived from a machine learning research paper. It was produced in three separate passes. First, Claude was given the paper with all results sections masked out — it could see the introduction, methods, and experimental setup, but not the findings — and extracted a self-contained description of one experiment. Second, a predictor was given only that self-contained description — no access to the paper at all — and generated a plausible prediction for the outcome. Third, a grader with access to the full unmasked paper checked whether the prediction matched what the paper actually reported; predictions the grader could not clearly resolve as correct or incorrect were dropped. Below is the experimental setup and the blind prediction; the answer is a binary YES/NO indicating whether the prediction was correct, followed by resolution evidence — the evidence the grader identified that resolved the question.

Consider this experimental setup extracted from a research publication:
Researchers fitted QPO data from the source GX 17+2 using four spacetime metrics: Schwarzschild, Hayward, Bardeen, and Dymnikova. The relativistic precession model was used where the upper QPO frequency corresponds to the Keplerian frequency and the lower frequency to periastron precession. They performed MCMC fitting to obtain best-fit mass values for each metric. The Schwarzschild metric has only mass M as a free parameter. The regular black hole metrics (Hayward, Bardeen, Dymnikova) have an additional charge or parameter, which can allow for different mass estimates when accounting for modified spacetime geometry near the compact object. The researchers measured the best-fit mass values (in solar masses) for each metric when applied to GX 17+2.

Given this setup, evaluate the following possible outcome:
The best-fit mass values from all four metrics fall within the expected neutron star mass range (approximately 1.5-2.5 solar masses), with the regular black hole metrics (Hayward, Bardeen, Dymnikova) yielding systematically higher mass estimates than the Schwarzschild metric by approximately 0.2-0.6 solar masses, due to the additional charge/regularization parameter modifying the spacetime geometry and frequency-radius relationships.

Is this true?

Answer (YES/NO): NO